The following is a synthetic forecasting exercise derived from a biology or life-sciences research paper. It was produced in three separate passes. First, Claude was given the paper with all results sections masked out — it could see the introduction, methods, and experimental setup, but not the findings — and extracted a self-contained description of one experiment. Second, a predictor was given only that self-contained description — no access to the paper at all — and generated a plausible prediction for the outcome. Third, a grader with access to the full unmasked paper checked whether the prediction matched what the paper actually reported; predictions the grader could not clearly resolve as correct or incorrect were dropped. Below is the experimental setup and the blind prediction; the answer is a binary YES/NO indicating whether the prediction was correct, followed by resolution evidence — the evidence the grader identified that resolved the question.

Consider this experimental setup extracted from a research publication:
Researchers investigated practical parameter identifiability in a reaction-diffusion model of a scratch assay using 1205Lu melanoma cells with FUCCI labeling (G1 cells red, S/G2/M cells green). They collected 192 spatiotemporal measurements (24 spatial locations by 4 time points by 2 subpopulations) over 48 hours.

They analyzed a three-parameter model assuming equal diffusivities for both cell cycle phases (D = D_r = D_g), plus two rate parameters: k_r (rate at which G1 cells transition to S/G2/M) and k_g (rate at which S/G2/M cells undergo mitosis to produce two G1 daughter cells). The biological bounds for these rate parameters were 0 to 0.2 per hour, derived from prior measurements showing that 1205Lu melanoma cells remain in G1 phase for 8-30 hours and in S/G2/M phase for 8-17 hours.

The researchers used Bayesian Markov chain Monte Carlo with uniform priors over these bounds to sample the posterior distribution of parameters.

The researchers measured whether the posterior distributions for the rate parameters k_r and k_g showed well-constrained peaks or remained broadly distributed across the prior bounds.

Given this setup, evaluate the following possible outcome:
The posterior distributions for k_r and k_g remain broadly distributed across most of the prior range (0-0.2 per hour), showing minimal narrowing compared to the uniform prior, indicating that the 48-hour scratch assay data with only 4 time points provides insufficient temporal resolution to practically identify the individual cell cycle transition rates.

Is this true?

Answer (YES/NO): NO